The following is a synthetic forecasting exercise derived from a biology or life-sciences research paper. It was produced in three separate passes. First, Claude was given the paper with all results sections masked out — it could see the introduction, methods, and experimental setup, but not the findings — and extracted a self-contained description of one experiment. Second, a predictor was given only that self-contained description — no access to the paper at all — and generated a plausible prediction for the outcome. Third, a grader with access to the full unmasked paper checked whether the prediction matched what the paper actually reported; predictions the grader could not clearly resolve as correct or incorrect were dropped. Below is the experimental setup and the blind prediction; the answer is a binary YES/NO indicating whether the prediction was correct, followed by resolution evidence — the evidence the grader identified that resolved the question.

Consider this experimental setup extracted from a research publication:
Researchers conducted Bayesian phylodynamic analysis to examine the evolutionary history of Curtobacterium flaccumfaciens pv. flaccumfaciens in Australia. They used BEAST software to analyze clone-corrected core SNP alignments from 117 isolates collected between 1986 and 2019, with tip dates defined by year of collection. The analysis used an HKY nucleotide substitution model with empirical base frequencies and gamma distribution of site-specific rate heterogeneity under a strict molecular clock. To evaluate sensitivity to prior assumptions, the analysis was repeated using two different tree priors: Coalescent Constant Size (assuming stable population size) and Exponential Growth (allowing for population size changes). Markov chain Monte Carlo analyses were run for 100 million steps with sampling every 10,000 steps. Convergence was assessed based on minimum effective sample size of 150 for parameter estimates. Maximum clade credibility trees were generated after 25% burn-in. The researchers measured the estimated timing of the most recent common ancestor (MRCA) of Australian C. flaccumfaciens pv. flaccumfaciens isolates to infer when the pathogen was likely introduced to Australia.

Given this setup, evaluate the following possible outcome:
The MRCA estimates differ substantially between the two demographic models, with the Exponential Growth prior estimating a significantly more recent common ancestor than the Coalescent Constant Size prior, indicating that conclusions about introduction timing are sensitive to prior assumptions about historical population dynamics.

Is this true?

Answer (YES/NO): NO